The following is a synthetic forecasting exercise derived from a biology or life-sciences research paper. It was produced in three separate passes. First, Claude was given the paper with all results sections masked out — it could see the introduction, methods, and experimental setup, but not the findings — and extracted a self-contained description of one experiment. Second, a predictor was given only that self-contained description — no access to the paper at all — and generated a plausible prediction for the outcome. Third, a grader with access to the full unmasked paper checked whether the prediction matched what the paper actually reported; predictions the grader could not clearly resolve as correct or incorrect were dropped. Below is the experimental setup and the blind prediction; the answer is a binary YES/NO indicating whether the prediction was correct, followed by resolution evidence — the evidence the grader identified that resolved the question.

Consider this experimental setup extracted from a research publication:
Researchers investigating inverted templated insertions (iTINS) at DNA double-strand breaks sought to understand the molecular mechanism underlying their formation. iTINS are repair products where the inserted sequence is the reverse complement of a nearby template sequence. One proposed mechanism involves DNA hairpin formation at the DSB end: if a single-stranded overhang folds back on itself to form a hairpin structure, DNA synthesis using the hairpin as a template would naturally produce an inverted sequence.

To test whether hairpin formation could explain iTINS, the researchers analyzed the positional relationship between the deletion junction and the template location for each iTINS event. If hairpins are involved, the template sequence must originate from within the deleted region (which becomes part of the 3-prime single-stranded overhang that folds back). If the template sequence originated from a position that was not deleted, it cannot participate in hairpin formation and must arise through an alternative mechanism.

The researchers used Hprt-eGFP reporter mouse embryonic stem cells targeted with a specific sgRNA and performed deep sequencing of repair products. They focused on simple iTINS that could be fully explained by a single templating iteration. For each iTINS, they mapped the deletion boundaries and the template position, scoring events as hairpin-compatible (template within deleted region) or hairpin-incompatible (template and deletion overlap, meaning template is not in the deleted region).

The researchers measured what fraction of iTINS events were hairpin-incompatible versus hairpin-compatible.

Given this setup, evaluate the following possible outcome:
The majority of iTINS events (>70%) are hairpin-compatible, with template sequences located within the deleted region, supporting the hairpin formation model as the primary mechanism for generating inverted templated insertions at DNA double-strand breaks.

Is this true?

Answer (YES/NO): NO